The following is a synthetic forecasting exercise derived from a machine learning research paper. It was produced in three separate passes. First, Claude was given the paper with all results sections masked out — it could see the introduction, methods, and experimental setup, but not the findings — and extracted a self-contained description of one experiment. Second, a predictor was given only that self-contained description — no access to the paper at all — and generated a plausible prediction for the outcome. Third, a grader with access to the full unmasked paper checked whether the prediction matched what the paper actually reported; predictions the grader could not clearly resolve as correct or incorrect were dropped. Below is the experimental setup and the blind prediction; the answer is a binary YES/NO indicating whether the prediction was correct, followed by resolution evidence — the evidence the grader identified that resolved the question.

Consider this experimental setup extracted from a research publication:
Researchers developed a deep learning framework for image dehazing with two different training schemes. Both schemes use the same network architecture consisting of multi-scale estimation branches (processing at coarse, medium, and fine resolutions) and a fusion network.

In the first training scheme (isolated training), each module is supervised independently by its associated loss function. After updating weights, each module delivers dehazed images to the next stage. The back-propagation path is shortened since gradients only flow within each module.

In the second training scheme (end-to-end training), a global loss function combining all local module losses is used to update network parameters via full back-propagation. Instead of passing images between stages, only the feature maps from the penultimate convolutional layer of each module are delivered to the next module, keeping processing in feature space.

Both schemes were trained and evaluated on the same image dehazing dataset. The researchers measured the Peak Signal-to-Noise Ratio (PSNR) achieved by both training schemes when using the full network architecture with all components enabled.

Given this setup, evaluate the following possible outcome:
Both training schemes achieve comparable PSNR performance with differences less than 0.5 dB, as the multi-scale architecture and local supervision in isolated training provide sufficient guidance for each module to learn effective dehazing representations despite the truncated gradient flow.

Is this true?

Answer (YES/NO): NO